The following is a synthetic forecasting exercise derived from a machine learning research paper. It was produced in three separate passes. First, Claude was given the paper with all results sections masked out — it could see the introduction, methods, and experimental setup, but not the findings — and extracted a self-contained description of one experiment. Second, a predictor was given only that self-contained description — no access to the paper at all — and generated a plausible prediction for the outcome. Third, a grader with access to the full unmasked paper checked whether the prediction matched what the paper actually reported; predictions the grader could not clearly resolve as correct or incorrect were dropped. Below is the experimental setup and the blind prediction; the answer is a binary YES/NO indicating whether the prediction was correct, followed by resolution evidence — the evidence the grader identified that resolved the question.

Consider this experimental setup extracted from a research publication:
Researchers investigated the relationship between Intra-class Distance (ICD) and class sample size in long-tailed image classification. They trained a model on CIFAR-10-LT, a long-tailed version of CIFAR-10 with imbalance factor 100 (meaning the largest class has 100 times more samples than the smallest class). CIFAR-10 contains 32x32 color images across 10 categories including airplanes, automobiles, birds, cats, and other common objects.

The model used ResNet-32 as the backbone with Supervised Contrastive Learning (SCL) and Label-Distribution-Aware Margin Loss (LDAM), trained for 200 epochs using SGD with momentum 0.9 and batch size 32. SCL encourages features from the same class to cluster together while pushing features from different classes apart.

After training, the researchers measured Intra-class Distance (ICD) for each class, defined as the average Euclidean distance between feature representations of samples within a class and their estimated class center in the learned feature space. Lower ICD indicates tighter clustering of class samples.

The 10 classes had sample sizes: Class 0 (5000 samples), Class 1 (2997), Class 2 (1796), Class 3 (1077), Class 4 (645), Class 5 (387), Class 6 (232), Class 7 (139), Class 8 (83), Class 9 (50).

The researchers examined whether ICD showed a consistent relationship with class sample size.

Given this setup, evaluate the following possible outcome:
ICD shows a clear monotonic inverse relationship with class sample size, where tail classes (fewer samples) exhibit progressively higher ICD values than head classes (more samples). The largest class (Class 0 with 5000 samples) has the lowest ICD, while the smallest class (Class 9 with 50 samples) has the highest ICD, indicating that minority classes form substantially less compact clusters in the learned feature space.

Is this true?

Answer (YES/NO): NO